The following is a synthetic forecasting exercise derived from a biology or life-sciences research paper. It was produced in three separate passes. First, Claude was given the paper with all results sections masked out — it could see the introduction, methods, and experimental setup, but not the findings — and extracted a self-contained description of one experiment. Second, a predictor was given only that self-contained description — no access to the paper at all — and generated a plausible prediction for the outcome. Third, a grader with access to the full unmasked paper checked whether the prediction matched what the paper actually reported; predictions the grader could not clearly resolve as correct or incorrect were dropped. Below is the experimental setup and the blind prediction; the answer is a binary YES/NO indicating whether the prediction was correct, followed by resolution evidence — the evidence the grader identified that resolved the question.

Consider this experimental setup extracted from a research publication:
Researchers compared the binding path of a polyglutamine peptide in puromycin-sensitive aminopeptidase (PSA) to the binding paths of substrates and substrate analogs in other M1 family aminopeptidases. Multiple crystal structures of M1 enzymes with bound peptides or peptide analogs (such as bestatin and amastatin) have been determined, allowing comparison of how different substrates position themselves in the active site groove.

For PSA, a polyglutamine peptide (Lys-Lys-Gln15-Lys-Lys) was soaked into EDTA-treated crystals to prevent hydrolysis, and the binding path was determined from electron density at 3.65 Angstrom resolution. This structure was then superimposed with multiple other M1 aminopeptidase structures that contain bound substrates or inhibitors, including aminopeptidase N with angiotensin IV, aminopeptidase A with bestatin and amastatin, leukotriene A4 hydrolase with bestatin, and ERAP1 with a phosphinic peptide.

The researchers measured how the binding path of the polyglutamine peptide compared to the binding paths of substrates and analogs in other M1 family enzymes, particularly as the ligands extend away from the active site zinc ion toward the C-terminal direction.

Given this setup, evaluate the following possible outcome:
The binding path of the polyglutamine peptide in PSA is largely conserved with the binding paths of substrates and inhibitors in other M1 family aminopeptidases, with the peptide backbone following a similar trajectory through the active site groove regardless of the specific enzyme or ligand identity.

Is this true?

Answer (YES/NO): NO